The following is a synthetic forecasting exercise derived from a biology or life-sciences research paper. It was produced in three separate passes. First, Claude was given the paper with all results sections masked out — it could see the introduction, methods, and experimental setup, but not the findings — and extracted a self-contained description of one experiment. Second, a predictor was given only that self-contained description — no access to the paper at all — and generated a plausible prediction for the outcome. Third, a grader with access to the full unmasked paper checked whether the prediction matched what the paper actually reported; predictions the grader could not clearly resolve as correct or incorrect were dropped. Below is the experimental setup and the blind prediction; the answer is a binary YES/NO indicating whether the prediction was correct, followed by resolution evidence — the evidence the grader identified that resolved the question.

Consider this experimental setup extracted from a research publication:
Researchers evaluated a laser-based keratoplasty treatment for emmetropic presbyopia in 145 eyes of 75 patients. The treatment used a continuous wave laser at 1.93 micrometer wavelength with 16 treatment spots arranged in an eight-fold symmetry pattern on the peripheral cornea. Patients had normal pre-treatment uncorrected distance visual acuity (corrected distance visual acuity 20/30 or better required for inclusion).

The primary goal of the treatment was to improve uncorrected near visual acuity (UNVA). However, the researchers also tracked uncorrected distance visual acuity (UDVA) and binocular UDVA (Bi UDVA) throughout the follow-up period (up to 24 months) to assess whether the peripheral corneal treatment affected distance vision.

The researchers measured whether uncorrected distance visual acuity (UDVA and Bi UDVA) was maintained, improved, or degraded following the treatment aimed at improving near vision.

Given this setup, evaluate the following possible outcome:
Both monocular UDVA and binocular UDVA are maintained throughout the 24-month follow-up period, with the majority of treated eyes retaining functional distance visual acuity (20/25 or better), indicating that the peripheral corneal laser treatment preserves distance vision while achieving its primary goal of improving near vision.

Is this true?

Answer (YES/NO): NO